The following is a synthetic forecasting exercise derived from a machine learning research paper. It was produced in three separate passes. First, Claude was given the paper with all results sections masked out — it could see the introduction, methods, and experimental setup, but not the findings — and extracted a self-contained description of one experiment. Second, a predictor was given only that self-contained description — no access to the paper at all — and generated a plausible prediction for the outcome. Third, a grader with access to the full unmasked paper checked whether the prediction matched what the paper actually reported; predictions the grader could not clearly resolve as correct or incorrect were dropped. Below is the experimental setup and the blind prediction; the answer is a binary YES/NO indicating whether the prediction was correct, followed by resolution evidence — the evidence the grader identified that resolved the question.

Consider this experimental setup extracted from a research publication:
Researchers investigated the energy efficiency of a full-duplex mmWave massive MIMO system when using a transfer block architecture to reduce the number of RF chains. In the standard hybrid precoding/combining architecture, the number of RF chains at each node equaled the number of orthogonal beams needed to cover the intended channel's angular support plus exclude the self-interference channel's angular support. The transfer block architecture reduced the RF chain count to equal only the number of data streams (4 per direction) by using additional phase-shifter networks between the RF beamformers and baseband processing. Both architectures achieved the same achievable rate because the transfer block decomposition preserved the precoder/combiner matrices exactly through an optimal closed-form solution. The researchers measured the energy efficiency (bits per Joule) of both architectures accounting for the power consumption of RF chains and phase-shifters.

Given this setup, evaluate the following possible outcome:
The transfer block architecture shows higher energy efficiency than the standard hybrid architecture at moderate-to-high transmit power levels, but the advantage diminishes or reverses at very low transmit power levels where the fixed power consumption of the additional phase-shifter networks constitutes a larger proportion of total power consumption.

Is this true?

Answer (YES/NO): NO